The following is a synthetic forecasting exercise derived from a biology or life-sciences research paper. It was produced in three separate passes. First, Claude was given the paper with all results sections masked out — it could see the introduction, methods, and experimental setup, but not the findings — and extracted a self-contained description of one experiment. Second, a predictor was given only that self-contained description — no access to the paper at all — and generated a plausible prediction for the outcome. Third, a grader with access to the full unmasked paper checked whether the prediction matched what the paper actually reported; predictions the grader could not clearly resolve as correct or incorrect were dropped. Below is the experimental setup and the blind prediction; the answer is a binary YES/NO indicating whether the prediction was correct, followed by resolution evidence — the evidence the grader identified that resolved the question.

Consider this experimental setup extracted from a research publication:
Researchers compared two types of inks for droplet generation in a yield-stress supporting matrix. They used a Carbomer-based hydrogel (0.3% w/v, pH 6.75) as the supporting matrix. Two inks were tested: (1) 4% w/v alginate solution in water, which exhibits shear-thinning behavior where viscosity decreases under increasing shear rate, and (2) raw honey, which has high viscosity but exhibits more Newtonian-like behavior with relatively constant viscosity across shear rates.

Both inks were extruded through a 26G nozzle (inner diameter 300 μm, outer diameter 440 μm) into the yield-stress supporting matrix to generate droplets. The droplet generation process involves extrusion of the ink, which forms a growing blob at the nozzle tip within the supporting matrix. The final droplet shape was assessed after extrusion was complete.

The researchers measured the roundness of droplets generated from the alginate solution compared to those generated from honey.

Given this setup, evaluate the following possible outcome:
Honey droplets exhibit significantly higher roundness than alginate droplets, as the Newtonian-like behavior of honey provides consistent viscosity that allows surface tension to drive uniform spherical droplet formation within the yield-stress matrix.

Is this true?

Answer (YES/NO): NO